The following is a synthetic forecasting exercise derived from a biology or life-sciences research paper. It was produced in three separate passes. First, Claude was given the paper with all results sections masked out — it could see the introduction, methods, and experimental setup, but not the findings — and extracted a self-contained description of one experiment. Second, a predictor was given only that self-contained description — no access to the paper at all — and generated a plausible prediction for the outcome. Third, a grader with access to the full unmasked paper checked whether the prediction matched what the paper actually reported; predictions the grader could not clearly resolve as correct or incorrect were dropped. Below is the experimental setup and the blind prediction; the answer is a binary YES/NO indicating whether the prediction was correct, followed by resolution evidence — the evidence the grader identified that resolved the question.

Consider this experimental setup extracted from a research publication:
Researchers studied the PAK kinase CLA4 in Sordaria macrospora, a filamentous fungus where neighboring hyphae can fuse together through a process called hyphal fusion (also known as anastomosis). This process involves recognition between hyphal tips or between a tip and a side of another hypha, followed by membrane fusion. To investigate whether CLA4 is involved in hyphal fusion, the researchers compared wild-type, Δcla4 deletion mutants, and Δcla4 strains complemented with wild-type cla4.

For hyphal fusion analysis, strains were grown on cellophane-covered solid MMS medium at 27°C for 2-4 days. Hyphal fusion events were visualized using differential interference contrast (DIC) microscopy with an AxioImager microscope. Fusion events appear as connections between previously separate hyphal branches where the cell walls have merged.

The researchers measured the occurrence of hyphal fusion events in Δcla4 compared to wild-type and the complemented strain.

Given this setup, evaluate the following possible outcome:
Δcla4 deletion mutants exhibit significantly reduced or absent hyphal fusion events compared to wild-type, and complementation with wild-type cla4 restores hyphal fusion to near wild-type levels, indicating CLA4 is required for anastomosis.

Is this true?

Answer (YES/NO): NO